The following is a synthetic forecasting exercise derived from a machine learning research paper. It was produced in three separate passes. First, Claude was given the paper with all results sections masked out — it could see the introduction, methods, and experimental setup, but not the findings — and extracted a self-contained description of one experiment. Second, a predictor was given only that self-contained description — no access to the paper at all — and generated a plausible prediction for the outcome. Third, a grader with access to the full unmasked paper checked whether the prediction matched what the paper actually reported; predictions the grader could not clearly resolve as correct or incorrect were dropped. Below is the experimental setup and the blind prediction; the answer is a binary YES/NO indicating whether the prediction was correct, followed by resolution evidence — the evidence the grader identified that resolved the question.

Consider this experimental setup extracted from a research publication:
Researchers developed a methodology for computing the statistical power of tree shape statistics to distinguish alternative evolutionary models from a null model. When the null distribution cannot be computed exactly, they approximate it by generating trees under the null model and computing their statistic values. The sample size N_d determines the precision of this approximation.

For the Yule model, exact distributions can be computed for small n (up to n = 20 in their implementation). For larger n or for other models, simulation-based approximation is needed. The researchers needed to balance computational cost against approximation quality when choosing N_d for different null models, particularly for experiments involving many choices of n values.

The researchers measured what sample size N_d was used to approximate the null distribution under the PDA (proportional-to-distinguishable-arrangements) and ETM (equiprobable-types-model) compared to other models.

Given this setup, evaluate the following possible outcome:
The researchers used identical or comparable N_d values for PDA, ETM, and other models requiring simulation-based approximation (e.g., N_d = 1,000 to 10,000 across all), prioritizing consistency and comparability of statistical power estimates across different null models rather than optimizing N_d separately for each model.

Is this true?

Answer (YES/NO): NO